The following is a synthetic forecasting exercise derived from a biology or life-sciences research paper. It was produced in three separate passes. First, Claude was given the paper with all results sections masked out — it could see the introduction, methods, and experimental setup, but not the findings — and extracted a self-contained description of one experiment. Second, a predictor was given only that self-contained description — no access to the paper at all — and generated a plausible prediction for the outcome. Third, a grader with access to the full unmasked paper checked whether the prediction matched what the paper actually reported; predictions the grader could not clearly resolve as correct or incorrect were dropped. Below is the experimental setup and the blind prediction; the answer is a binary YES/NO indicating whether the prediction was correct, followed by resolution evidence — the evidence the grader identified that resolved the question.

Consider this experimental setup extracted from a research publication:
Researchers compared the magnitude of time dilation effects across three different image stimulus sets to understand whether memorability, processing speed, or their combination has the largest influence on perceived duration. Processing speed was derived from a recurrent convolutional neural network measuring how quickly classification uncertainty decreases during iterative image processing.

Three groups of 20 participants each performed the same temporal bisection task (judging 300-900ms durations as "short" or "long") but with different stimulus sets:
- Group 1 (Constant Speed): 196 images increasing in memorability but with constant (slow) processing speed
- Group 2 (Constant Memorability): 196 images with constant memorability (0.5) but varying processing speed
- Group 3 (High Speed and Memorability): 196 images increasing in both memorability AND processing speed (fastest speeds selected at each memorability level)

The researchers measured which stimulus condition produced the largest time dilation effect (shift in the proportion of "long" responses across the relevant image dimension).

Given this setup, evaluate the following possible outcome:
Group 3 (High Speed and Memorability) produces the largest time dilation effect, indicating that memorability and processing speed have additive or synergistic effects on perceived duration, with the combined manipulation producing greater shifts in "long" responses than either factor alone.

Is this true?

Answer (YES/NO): NO